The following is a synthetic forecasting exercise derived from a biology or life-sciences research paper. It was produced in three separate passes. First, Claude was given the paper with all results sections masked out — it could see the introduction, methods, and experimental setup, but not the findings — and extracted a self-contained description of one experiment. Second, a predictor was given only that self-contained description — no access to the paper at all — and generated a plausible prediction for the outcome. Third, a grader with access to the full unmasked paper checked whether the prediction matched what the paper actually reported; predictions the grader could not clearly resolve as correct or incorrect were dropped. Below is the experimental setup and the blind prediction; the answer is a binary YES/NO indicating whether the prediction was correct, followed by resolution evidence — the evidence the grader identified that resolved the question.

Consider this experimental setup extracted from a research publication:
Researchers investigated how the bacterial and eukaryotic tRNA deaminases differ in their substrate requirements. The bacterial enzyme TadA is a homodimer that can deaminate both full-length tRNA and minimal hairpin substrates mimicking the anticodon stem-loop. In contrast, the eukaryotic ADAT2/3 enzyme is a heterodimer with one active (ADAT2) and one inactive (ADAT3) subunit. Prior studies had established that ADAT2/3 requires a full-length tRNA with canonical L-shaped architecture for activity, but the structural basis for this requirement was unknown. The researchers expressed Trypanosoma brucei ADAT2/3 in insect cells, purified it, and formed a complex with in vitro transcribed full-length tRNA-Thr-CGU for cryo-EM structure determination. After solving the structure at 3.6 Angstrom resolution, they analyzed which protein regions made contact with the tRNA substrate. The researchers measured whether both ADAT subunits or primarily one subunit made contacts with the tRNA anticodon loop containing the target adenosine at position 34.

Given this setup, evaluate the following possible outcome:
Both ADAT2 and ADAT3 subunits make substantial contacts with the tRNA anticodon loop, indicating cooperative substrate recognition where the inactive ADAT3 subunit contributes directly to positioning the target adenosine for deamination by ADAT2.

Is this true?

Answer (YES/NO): NO